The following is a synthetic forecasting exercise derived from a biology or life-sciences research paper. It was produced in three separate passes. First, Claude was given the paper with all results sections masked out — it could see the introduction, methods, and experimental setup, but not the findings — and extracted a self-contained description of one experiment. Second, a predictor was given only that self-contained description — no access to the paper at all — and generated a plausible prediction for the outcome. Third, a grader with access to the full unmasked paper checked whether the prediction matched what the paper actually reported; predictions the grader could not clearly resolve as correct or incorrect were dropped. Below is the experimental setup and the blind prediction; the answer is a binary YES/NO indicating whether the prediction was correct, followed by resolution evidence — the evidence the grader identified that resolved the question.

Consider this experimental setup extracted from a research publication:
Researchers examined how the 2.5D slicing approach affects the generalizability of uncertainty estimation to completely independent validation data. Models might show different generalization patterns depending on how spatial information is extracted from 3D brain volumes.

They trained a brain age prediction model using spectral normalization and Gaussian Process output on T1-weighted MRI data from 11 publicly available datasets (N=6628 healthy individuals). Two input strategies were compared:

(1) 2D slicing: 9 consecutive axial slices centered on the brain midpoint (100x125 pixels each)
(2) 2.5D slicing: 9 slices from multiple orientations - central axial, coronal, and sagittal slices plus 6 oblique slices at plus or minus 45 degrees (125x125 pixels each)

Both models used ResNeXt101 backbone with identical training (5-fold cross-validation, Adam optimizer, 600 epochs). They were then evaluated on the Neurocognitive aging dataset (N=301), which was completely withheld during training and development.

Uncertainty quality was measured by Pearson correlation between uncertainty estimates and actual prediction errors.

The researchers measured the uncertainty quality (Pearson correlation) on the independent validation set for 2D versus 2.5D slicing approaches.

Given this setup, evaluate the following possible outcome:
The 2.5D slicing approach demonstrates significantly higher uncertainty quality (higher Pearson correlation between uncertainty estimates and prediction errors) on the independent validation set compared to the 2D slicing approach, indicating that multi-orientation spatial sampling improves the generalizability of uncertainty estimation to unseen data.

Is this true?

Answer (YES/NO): YES